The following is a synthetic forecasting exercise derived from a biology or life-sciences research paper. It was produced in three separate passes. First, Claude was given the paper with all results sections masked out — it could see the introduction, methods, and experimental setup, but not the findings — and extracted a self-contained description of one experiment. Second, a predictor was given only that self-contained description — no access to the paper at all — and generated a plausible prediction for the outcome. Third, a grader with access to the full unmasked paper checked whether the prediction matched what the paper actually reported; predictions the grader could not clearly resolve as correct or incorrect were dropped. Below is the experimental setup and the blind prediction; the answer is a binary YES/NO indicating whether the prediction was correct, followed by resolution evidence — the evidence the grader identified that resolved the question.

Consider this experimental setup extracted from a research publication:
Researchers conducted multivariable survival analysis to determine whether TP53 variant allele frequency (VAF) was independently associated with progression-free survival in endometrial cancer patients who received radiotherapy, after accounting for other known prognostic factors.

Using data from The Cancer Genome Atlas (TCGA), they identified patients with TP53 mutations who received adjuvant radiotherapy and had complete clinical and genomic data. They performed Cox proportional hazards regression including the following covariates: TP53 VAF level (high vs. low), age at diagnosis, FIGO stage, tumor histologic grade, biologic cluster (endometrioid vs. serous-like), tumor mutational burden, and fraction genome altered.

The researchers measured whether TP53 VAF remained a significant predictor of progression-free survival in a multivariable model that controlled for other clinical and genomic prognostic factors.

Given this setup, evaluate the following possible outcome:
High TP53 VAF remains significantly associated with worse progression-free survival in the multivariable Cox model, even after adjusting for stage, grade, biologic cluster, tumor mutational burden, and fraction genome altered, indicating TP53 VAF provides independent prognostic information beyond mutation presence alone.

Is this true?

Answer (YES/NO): NO